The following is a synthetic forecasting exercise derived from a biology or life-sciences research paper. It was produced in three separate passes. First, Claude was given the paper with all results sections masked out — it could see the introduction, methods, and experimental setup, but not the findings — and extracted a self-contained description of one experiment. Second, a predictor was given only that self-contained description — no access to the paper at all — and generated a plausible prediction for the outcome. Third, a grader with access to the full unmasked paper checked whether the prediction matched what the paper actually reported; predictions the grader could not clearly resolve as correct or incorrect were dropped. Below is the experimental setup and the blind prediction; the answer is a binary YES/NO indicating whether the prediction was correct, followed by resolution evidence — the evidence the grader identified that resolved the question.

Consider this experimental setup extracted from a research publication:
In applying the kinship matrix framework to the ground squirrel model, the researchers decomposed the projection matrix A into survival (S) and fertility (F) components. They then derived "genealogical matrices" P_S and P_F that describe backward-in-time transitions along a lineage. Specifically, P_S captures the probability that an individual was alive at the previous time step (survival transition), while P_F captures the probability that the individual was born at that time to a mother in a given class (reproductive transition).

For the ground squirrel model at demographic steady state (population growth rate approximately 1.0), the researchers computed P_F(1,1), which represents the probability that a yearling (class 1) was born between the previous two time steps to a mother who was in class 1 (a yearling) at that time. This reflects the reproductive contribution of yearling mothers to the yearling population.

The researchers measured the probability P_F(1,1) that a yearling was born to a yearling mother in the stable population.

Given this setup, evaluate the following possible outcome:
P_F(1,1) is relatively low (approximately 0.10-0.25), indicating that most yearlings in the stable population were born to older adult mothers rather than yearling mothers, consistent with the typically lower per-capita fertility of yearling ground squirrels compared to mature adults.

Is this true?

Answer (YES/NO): YES